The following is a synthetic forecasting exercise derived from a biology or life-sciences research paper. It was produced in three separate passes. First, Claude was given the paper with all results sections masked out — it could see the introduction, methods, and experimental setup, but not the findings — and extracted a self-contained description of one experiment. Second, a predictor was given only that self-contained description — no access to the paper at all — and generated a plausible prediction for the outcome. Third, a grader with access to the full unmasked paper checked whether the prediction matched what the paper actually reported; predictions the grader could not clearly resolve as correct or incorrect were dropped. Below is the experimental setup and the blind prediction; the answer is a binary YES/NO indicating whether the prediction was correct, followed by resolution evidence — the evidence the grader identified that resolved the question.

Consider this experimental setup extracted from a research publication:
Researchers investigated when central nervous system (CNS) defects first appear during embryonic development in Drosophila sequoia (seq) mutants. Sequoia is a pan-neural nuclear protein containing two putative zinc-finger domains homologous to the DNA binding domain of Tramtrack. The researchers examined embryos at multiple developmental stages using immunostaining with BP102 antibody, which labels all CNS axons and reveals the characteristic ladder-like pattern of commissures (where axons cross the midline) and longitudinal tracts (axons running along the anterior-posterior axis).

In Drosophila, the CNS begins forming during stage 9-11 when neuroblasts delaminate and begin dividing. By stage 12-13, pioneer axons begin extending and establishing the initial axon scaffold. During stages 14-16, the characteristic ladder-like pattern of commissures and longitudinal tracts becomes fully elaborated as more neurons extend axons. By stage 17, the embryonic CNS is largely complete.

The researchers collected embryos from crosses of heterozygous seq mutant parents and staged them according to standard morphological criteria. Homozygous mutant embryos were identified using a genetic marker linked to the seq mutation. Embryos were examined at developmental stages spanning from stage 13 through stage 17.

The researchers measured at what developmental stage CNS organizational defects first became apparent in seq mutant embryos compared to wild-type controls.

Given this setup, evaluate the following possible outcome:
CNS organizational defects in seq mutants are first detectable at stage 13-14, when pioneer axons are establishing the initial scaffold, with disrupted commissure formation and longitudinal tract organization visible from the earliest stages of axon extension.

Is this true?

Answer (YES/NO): NO